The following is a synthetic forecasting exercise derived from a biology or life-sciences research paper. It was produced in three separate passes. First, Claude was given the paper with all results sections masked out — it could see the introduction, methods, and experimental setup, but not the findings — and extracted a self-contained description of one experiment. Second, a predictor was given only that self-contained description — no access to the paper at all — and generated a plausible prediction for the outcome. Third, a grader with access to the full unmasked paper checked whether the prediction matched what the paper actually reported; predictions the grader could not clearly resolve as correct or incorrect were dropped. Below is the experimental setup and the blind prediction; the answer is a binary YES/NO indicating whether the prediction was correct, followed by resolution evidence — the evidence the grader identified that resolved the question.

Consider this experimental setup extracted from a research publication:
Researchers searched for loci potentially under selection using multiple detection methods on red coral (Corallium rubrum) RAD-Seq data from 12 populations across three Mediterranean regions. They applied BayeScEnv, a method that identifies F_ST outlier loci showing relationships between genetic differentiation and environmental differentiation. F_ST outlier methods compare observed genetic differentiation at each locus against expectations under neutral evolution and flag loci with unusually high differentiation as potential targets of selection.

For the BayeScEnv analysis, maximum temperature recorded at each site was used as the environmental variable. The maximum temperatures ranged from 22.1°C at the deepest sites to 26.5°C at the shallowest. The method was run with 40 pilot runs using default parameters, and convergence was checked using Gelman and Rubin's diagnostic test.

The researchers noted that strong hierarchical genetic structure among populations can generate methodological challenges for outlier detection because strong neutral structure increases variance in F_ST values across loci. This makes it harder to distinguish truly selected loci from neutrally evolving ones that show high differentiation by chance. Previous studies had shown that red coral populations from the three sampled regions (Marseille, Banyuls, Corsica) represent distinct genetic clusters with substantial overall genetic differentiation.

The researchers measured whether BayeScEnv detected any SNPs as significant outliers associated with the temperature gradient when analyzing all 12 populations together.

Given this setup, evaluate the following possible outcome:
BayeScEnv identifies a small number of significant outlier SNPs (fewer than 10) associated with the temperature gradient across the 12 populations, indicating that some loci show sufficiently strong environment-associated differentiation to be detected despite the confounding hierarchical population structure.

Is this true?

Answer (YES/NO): NO